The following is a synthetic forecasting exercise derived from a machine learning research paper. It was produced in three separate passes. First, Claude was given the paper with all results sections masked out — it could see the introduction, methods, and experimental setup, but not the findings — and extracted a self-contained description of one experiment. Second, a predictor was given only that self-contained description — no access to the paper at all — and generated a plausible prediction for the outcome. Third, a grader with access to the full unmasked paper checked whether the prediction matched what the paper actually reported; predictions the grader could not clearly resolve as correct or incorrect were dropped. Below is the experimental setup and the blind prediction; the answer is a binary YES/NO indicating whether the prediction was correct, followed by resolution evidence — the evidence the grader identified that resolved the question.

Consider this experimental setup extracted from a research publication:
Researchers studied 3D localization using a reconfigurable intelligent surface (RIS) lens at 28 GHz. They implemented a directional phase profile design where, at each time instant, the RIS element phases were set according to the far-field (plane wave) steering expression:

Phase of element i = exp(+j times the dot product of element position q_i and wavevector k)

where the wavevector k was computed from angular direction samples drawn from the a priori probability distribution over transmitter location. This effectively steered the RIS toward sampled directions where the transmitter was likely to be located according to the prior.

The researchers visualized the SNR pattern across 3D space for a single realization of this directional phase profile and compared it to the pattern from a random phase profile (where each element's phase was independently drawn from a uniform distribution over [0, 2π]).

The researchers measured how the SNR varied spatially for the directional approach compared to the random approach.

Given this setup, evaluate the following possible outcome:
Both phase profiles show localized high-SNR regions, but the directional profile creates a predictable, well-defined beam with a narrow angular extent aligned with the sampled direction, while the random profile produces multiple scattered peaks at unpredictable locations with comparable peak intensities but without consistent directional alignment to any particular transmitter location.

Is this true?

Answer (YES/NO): NO